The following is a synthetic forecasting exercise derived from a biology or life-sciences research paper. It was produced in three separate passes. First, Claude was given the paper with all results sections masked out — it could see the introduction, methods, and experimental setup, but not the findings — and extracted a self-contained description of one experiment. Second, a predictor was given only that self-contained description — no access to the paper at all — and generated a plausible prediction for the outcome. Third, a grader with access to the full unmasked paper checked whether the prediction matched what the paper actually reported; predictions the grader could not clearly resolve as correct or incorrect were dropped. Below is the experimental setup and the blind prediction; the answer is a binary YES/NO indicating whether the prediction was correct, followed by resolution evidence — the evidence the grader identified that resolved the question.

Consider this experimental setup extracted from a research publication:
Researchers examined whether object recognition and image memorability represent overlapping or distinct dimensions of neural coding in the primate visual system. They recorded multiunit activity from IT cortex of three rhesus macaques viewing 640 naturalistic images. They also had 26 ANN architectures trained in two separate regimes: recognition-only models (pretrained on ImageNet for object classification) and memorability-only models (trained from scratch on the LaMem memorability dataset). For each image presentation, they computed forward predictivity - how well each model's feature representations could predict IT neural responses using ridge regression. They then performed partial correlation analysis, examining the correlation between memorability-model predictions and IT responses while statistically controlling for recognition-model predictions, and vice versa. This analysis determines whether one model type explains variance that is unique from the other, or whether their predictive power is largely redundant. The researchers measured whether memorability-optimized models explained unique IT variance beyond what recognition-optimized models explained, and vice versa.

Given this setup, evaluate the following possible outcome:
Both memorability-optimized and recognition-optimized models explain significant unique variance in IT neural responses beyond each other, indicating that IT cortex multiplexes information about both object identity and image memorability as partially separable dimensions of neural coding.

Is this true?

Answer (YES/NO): YES